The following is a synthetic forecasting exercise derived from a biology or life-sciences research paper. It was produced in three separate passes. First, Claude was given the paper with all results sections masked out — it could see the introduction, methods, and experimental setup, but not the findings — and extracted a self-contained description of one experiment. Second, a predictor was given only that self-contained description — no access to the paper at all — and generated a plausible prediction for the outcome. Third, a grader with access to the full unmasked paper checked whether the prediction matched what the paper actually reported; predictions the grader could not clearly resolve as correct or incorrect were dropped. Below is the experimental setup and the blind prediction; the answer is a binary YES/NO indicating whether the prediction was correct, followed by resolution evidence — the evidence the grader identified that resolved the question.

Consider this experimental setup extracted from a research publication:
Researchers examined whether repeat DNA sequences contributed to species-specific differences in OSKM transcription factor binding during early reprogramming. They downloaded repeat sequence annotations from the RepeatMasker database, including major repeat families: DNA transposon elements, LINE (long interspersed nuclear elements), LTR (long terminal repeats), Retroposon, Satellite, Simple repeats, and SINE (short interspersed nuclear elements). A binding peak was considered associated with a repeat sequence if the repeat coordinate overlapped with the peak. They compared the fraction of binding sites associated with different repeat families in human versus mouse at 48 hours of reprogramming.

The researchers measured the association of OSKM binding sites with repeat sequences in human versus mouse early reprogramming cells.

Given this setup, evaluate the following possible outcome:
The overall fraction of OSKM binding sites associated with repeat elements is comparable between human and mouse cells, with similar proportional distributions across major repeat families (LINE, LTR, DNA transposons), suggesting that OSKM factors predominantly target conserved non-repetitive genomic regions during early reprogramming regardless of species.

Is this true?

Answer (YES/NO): NO